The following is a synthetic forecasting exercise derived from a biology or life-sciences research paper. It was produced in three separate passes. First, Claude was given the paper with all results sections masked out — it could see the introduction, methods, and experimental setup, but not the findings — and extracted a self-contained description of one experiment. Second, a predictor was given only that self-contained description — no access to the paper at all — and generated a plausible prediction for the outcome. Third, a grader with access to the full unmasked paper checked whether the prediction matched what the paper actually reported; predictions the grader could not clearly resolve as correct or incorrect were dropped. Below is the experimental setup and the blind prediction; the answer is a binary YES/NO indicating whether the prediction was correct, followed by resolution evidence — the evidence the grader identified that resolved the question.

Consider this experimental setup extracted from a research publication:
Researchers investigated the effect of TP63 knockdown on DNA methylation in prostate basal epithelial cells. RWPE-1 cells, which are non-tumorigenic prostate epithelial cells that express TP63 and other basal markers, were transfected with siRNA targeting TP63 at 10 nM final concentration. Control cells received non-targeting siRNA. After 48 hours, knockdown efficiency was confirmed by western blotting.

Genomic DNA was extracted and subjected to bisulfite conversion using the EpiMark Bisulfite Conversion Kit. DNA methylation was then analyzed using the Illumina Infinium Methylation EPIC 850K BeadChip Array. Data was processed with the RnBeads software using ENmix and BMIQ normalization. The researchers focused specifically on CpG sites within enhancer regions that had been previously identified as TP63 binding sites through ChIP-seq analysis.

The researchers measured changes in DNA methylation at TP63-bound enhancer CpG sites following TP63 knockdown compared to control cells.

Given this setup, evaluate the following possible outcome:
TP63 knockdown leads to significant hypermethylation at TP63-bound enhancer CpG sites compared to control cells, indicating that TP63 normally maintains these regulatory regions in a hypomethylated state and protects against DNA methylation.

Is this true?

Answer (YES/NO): YES